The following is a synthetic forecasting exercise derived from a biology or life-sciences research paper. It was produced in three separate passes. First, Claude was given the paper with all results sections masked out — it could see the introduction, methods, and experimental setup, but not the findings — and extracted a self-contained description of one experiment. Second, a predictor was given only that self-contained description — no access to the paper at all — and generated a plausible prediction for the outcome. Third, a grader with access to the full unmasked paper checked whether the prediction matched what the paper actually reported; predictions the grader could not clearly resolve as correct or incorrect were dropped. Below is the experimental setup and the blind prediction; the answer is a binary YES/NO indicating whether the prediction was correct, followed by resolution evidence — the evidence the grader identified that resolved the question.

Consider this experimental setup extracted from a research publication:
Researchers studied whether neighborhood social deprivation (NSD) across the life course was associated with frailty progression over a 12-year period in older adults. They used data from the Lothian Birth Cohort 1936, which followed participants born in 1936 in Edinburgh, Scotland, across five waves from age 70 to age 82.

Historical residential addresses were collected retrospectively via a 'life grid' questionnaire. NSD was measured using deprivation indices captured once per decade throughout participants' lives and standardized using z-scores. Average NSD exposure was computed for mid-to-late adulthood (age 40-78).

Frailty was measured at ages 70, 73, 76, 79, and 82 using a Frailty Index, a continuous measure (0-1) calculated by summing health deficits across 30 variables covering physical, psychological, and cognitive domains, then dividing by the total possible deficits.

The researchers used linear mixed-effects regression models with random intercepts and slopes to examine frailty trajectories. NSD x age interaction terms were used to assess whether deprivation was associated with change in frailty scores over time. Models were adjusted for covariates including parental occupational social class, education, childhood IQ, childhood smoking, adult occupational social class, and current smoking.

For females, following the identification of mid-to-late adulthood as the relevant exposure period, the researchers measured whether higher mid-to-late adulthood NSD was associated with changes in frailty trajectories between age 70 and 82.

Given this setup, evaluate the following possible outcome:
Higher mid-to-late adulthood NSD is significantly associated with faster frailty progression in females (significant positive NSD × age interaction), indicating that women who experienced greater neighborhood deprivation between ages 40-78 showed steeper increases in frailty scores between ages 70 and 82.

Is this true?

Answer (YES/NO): YES